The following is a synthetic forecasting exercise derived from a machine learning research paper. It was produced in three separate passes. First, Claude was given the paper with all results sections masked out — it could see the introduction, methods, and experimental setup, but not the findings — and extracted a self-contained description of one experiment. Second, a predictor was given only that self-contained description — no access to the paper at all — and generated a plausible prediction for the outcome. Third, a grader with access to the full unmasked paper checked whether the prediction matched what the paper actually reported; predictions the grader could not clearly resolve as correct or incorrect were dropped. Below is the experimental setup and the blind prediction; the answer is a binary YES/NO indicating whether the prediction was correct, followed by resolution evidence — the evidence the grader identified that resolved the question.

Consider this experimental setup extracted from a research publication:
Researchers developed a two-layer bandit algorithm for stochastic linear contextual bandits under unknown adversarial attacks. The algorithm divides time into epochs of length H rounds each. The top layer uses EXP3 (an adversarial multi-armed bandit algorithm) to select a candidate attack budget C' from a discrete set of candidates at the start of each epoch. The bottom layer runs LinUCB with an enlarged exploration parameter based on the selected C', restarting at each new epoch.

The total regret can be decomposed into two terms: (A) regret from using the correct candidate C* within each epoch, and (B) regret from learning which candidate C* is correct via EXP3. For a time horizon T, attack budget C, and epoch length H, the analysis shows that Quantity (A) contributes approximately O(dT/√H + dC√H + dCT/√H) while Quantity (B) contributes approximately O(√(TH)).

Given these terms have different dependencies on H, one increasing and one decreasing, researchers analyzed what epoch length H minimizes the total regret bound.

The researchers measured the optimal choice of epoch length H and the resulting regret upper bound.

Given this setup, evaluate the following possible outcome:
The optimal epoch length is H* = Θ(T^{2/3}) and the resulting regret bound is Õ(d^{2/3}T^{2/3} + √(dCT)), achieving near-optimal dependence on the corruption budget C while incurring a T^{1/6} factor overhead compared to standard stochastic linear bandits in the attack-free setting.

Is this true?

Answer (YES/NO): NO